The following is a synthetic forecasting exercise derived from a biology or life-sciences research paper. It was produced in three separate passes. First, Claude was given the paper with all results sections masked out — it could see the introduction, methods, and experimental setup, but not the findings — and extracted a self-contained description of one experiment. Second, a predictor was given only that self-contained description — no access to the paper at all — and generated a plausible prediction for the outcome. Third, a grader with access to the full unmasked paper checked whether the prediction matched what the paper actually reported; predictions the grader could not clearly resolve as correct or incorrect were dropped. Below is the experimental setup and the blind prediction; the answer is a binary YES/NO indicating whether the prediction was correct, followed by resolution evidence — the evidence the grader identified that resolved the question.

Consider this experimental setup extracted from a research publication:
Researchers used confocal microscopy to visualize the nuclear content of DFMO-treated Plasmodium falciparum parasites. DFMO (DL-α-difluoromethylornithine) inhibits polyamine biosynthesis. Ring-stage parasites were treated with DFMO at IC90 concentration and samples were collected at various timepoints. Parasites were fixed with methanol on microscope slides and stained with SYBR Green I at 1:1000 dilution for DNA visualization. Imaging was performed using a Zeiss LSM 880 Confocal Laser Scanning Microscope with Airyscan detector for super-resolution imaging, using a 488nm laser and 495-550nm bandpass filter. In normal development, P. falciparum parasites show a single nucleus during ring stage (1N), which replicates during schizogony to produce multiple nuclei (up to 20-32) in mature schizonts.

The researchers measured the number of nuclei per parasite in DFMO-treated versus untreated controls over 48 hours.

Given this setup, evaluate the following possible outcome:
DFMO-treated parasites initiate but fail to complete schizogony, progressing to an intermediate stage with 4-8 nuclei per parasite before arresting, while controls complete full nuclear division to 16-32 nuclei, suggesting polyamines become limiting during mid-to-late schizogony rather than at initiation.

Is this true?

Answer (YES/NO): NO